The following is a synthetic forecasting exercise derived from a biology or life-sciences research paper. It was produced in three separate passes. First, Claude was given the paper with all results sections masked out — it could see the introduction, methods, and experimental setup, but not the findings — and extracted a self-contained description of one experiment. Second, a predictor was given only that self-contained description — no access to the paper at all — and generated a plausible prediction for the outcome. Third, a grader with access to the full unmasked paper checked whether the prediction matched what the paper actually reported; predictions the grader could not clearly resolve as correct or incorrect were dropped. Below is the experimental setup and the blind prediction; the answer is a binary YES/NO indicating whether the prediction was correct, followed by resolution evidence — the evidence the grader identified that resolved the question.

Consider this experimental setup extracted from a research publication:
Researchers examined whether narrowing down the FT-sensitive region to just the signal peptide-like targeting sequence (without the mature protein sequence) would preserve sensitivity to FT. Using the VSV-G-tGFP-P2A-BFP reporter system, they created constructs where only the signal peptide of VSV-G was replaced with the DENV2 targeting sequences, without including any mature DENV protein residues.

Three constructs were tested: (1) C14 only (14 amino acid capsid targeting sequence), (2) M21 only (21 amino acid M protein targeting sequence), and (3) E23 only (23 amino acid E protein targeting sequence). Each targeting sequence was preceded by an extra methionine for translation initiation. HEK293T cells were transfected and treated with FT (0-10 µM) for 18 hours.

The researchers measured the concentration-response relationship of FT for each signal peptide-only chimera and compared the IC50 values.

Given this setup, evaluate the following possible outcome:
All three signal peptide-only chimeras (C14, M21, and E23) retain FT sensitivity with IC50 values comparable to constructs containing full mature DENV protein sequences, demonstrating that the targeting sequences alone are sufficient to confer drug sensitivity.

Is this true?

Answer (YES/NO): NO